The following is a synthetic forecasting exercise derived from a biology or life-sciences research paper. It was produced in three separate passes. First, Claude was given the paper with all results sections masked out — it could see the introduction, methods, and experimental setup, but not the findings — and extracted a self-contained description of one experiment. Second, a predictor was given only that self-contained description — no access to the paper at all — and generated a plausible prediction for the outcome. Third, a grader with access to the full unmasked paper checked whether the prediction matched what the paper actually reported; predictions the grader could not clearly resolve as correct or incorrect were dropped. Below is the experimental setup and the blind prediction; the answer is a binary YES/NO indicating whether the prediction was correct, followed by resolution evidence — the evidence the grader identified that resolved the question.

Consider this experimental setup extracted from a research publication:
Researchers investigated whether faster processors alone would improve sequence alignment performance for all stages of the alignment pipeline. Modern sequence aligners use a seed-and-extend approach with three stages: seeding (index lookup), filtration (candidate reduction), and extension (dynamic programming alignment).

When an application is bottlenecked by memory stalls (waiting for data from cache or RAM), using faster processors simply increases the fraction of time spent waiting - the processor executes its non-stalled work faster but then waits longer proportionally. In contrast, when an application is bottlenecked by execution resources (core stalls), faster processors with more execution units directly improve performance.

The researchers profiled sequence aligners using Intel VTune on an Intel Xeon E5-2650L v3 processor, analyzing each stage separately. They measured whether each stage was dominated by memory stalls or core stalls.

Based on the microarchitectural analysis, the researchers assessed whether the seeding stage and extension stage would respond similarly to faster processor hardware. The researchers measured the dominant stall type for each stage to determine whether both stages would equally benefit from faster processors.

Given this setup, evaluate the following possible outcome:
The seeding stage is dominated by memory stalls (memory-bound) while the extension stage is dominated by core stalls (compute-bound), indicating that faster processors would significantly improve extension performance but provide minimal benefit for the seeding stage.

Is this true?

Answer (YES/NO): YES